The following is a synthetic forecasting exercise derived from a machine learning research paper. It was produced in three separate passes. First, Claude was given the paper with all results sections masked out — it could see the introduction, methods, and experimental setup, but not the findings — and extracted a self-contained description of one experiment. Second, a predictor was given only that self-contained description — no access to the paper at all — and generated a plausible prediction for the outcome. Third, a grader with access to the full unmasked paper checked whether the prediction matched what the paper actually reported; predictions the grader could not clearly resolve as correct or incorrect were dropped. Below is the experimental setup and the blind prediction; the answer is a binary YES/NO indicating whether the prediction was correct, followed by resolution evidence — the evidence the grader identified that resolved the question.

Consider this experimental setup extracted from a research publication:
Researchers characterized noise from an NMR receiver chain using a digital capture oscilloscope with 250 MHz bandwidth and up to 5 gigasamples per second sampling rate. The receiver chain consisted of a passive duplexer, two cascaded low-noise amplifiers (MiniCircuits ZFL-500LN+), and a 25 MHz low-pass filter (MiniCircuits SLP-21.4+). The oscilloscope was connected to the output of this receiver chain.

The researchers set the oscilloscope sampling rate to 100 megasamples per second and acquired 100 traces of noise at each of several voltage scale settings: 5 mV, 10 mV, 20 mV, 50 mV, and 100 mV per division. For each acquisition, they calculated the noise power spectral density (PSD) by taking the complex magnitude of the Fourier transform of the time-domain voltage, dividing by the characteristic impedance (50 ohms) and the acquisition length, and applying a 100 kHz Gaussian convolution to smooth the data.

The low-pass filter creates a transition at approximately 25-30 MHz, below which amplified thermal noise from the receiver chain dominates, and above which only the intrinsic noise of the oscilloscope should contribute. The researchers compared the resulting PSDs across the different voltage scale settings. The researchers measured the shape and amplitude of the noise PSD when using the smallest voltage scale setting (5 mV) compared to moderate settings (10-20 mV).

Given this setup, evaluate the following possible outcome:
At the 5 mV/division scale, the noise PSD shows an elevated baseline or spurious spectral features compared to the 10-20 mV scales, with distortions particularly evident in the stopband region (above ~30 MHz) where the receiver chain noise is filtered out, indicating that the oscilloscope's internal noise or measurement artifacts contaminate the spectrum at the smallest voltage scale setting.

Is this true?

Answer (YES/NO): NO